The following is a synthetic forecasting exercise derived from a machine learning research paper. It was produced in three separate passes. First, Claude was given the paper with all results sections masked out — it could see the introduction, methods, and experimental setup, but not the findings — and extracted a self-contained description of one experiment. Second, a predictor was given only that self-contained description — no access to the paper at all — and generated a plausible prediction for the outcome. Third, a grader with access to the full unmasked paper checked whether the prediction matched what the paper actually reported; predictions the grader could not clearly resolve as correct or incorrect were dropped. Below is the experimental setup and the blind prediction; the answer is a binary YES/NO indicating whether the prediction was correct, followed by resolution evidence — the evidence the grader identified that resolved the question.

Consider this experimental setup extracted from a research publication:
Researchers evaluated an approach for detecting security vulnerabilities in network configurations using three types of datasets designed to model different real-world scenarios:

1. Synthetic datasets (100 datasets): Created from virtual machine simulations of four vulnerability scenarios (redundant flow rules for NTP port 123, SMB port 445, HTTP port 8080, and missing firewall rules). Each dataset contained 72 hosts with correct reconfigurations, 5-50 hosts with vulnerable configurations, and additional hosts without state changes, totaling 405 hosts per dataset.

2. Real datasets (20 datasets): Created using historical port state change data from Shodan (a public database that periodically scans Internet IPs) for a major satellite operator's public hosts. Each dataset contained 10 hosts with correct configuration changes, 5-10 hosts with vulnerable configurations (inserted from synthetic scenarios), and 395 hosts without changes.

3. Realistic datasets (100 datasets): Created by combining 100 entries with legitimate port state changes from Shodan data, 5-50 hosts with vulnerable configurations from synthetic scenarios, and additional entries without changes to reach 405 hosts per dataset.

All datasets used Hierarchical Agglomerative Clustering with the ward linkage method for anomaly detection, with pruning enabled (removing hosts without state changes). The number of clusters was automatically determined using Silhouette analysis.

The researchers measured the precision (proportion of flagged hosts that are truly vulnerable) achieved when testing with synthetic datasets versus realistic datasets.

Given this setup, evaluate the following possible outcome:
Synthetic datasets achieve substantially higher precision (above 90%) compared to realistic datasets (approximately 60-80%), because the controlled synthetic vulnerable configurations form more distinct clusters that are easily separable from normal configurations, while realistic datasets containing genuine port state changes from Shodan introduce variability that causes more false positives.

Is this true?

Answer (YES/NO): NO